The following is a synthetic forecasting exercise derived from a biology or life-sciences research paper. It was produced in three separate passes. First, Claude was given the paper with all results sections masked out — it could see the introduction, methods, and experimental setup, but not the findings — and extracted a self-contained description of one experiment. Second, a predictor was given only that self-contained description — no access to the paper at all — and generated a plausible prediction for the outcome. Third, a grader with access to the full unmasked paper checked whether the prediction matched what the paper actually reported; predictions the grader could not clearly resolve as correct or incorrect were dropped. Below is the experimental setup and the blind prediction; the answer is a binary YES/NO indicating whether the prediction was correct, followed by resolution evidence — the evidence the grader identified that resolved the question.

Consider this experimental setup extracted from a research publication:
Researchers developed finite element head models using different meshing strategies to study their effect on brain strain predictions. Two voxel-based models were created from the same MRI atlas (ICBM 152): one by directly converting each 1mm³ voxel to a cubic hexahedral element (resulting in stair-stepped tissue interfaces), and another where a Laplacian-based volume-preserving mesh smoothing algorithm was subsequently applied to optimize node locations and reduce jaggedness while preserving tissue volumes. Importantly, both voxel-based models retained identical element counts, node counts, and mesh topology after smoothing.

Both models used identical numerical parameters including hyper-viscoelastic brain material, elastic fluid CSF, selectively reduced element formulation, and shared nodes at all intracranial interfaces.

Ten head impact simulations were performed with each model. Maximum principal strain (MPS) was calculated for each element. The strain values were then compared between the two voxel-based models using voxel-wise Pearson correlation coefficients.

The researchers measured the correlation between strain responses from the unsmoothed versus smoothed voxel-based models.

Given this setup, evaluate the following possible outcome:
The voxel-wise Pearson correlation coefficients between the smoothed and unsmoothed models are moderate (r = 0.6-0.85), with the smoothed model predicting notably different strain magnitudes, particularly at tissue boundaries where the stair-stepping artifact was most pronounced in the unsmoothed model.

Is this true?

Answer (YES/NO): NO